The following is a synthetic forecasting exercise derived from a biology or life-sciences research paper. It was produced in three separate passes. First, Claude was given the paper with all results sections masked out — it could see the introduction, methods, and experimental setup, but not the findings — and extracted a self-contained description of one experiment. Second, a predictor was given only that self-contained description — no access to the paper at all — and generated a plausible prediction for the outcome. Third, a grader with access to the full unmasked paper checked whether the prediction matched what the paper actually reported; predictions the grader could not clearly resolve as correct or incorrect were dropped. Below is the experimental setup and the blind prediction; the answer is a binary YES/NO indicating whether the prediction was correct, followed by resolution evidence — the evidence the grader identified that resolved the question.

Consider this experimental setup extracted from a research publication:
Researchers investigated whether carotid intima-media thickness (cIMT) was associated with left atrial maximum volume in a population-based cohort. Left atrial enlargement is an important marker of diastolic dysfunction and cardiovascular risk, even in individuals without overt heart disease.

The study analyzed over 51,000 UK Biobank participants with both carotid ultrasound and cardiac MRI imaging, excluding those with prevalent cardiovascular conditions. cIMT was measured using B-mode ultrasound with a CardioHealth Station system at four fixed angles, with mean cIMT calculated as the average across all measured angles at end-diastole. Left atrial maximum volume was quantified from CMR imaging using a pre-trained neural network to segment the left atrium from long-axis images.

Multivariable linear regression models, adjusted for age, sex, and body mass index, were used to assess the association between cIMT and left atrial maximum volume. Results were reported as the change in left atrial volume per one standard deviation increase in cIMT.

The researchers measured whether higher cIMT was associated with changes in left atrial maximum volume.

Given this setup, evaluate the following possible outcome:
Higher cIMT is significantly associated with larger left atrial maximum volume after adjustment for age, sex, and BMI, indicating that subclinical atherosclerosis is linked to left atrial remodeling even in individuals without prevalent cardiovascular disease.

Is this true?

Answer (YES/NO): YES